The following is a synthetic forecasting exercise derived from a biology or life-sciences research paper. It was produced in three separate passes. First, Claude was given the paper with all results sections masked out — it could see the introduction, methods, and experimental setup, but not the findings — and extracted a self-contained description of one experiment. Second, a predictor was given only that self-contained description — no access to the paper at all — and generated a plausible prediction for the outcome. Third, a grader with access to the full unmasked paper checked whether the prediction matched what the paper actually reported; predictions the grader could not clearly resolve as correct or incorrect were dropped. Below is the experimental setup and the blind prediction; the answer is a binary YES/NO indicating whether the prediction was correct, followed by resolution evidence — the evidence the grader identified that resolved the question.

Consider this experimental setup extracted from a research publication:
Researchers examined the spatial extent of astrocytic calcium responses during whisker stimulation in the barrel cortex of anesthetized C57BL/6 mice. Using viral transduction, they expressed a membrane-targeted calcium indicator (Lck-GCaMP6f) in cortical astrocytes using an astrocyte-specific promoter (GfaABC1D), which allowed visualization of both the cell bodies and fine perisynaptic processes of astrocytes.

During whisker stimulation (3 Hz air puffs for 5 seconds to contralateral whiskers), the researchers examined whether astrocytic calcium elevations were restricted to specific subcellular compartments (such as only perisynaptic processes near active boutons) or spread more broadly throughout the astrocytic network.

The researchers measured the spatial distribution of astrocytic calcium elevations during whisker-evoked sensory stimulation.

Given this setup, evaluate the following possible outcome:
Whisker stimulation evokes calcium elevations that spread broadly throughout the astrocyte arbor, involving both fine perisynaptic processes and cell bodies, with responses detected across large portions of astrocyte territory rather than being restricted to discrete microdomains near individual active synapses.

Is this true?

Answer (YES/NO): YES